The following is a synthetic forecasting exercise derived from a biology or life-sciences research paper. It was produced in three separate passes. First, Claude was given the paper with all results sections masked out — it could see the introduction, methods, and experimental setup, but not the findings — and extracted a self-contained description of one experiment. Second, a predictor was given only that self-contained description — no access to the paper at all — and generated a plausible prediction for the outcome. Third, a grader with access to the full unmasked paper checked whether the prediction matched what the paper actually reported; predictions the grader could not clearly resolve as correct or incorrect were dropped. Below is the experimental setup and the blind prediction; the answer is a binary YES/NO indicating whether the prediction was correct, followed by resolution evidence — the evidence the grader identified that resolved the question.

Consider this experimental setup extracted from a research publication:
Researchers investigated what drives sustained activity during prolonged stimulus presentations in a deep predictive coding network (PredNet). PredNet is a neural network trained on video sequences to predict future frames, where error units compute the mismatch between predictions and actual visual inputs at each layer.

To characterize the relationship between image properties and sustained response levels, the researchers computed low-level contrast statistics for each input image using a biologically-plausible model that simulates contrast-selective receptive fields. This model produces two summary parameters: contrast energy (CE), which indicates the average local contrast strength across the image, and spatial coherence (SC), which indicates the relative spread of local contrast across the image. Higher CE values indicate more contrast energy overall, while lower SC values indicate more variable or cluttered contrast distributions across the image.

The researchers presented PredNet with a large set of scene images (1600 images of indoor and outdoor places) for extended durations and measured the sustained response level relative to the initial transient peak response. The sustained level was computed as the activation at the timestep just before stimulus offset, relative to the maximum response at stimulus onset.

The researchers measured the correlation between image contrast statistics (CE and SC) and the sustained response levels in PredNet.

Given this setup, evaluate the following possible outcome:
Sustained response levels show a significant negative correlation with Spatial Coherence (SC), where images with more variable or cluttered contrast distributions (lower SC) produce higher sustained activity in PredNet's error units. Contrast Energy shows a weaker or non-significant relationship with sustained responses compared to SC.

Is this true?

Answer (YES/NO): NO